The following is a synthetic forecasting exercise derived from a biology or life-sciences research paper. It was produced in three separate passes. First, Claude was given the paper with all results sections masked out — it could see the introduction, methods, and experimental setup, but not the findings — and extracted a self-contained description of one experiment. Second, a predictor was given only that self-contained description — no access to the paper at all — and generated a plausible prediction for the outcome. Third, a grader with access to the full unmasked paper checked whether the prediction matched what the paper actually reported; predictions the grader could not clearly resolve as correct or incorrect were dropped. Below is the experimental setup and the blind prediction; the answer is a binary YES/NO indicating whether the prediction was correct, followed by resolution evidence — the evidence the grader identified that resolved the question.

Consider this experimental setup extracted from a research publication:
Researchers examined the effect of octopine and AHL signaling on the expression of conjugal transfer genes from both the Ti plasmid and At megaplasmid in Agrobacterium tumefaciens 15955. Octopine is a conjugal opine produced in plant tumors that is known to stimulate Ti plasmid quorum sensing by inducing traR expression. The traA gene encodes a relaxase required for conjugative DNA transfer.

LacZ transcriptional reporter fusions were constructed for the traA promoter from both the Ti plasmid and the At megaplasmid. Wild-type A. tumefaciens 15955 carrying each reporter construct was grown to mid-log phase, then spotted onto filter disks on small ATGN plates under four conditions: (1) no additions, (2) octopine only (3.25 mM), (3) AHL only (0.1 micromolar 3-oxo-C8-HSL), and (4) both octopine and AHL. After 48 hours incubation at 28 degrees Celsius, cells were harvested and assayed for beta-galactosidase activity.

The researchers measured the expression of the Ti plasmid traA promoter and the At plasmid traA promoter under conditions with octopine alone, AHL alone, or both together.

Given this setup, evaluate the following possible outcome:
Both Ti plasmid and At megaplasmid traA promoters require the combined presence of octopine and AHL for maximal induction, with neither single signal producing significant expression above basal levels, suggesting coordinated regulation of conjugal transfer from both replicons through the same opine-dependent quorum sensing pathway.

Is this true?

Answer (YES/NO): NO